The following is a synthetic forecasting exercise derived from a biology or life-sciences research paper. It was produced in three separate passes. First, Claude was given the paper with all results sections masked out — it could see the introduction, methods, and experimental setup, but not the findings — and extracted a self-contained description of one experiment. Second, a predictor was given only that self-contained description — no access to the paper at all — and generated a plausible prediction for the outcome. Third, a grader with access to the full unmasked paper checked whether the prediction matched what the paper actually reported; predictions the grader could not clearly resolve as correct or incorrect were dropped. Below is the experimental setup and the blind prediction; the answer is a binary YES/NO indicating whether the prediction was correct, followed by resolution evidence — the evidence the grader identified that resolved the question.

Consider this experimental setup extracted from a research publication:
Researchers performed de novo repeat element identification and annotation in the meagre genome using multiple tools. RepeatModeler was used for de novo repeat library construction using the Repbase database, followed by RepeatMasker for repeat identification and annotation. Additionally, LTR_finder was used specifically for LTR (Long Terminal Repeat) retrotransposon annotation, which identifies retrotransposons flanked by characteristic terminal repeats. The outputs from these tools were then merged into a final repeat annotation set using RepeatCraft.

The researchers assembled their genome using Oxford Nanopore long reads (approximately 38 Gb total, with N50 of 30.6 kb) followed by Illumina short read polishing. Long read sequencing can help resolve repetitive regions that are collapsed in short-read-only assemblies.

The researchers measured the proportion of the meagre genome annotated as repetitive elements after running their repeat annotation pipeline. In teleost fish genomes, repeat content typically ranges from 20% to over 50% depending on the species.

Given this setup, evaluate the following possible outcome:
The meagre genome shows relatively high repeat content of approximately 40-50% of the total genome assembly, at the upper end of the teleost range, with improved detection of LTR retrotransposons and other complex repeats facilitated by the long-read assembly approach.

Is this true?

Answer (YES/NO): NO